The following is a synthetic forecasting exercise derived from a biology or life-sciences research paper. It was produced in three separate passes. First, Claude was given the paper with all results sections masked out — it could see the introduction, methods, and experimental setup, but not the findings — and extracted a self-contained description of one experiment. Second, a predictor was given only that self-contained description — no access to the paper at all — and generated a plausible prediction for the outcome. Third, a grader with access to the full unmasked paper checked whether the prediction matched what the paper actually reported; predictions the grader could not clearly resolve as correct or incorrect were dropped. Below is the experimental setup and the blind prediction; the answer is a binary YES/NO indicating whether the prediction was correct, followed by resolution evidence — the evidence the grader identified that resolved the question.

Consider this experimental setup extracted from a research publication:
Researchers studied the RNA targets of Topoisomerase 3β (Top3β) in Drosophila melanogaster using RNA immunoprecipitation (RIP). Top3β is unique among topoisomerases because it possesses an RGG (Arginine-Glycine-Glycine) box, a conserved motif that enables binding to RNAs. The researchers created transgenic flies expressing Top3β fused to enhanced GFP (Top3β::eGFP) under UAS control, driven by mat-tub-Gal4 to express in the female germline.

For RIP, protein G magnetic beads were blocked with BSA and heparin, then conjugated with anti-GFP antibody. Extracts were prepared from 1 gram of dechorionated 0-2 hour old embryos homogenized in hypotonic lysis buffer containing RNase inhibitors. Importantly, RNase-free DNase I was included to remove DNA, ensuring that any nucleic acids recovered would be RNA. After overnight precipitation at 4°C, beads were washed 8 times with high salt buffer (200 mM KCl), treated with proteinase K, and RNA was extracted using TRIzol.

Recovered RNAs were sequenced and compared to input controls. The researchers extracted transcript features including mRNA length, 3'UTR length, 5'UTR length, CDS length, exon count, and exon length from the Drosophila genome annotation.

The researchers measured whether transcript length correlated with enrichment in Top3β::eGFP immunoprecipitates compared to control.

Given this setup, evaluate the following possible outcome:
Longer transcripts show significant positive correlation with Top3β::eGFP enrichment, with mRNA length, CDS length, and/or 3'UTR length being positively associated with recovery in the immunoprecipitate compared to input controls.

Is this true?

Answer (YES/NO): YES